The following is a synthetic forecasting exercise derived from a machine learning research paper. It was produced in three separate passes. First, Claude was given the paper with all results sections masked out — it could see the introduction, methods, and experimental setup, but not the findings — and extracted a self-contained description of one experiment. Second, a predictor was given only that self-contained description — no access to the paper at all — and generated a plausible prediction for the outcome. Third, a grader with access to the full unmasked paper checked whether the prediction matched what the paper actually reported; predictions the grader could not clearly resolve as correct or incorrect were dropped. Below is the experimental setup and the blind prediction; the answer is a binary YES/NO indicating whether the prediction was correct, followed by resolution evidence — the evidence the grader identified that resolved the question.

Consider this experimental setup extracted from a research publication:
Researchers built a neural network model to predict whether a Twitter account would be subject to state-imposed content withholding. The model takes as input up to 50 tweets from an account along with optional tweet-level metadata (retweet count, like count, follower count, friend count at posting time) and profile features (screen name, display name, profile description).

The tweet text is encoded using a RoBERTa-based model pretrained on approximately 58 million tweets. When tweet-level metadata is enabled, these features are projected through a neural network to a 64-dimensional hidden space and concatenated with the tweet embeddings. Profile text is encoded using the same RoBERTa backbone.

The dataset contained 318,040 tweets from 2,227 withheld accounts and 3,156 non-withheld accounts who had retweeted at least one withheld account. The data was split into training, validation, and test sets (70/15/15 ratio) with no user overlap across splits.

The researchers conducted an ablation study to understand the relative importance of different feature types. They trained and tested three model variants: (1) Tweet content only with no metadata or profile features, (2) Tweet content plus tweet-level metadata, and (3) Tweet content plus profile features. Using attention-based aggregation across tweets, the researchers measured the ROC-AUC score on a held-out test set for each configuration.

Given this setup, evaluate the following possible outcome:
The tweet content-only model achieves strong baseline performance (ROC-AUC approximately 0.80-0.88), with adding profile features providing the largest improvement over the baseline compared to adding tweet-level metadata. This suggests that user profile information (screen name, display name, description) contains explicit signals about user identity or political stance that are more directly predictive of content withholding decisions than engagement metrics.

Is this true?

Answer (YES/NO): NO